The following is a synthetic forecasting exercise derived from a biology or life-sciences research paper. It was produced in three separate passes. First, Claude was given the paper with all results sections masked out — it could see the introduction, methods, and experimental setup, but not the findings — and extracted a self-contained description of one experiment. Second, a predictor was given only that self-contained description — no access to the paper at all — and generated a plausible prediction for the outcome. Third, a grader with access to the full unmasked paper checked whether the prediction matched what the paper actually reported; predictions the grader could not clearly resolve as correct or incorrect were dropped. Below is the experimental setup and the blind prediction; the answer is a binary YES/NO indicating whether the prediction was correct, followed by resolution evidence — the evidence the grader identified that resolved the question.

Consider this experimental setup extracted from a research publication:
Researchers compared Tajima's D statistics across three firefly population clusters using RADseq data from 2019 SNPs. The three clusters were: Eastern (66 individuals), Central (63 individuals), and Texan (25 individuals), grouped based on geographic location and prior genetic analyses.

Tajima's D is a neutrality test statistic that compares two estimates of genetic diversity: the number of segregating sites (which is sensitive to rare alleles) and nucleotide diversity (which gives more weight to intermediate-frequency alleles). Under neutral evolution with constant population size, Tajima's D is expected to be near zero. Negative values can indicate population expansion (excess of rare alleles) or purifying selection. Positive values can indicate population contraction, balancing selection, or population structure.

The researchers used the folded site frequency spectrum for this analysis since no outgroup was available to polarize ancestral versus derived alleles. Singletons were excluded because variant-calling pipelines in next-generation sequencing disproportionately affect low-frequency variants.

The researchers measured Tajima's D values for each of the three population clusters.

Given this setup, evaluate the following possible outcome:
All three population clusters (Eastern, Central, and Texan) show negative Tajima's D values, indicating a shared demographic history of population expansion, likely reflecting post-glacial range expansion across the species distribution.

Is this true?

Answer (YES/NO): NO